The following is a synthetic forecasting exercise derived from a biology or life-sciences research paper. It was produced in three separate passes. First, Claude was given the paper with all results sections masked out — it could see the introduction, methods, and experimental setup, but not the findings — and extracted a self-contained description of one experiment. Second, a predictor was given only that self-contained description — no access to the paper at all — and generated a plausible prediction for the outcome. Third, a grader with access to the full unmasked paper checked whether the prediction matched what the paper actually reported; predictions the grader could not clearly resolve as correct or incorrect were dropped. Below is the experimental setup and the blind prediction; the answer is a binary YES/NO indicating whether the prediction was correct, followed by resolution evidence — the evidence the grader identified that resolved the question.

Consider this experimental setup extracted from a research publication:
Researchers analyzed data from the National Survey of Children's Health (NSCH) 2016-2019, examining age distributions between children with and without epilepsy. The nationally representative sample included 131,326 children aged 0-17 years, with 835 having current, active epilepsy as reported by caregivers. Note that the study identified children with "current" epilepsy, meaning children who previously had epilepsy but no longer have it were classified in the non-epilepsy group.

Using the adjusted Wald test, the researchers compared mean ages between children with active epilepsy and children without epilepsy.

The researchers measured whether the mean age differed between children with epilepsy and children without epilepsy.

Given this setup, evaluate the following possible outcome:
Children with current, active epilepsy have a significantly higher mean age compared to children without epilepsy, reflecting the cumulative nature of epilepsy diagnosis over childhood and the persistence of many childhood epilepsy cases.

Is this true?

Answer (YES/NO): YES